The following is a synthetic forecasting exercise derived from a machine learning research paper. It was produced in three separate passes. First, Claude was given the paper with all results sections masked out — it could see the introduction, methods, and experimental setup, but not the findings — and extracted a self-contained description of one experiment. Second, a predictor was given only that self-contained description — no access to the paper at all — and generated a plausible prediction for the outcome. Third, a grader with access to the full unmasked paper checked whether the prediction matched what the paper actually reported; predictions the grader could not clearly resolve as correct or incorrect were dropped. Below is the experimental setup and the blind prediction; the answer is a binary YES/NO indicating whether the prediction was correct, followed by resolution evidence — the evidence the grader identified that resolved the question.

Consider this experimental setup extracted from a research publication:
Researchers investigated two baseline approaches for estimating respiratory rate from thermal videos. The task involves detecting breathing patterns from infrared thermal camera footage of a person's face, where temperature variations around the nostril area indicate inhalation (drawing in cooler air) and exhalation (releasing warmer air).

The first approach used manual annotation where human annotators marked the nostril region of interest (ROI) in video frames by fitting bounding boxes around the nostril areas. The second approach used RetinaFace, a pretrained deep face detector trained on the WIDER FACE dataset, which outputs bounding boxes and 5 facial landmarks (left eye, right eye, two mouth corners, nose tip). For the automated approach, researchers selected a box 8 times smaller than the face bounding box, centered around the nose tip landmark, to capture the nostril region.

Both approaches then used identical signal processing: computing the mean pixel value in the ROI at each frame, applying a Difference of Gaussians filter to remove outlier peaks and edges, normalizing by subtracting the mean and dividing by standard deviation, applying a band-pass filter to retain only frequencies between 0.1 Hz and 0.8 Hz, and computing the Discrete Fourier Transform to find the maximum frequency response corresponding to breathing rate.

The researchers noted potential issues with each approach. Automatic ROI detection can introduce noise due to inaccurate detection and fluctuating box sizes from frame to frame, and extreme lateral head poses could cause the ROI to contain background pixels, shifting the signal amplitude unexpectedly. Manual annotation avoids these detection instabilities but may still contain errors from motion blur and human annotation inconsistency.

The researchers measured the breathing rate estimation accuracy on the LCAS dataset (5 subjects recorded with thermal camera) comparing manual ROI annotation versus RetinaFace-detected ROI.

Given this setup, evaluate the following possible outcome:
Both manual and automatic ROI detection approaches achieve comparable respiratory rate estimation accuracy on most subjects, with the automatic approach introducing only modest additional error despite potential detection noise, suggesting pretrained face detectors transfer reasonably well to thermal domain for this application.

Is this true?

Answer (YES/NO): NO